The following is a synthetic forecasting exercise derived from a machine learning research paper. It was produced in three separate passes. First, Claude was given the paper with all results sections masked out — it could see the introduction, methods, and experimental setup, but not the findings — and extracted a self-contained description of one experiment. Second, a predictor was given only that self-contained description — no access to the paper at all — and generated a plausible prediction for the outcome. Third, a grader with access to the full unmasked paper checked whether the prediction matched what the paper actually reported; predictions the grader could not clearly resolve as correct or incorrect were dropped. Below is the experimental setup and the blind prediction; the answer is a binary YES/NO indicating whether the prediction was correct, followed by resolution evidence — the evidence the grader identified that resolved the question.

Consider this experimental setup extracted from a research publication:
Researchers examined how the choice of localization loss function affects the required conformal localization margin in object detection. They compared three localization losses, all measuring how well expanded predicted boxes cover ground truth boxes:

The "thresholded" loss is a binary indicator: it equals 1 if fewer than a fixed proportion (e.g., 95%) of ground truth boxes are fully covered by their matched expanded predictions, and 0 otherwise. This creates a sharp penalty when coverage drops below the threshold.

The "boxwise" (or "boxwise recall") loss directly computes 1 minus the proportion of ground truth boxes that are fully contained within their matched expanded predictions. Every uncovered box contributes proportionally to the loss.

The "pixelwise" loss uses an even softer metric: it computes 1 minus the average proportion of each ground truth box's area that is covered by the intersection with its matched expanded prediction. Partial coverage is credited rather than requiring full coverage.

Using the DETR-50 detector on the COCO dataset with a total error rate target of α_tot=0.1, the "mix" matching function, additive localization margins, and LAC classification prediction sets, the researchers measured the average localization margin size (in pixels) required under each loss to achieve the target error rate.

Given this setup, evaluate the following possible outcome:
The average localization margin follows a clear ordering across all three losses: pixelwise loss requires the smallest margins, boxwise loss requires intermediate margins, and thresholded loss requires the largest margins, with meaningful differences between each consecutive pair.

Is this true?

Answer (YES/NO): NO